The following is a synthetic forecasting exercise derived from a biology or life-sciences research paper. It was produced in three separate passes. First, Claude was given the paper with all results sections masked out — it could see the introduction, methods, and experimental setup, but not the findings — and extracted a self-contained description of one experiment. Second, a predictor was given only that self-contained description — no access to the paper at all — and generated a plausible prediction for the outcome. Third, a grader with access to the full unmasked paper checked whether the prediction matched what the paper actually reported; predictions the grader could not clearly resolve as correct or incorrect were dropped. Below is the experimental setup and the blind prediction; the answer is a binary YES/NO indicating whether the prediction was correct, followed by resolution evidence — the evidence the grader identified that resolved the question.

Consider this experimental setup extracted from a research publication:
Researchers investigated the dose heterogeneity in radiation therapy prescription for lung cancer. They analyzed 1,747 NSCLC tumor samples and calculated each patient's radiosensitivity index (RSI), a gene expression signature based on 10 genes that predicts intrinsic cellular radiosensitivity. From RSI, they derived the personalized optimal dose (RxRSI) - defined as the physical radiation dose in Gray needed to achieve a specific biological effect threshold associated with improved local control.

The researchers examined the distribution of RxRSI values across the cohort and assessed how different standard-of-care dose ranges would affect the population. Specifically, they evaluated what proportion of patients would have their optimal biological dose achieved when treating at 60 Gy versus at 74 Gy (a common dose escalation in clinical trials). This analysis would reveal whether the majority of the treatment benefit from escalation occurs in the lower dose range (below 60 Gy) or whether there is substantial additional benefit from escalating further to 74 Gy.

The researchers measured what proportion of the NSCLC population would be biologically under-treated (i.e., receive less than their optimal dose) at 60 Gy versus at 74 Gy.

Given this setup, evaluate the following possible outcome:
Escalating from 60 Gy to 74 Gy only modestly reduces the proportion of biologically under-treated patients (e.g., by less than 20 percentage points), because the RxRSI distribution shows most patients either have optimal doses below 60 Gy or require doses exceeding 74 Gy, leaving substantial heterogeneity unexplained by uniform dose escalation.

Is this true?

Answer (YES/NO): YES